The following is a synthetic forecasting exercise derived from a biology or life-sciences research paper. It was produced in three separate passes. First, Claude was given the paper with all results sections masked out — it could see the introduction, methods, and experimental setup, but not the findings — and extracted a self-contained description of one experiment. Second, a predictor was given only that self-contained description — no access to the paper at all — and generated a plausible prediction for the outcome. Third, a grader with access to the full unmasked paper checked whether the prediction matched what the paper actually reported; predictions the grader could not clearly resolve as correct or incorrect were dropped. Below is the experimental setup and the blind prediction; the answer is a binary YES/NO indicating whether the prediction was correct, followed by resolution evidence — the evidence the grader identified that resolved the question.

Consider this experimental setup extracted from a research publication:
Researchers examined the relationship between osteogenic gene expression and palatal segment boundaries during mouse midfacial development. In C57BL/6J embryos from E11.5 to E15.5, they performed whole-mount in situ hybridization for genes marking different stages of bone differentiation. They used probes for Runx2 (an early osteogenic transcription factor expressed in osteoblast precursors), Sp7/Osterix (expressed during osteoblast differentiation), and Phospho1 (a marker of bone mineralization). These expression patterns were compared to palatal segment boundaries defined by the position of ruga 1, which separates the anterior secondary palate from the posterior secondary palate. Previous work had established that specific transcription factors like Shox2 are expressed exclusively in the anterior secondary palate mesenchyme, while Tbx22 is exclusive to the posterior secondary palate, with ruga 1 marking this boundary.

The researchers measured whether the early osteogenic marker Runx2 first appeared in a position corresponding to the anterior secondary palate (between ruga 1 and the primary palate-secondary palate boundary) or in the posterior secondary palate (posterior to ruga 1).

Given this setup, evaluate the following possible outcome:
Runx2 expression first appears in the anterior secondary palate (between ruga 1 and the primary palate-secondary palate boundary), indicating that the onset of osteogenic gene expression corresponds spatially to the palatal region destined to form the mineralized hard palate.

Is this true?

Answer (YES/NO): NO